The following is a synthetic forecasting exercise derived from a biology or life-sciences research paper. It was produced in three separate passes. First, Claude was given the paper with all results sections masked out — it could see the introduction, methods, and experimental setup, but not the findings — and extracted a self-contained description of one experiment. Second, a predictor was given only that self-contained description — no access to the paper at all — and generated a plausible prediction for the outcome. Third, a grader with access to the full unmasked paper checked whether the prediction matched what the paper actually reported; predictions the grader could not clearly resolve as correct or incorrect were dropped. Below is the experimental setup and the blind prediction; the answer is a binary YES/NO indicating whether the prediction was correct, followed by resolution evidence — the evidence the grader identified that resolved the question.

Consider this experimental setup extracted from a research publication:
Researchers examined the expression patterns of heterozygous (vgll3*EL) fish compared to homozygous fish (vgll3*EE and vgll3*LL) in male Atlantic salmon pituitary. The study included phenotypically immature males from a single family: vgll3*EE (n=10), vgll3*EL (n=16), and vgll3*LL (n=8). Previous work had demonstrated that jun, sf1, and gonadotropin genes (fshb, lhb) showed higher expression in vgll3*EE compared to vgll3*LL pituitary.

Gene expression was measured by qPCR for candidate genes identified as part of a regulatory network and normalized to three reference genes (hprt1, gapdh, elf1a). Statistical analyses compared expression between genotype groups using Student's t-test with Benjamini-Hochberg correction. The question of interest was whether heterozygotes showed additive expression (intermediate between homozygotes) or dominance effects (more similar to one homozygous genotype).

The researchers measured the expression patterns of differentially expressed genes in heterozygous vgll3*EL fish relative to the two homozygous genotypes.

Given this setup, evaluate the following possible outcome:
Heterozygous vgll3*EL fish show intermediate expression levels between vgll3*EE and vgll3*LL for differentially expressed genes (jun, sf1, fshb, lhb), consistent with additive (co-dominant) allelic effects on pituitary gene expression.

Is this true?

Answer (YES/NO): NO